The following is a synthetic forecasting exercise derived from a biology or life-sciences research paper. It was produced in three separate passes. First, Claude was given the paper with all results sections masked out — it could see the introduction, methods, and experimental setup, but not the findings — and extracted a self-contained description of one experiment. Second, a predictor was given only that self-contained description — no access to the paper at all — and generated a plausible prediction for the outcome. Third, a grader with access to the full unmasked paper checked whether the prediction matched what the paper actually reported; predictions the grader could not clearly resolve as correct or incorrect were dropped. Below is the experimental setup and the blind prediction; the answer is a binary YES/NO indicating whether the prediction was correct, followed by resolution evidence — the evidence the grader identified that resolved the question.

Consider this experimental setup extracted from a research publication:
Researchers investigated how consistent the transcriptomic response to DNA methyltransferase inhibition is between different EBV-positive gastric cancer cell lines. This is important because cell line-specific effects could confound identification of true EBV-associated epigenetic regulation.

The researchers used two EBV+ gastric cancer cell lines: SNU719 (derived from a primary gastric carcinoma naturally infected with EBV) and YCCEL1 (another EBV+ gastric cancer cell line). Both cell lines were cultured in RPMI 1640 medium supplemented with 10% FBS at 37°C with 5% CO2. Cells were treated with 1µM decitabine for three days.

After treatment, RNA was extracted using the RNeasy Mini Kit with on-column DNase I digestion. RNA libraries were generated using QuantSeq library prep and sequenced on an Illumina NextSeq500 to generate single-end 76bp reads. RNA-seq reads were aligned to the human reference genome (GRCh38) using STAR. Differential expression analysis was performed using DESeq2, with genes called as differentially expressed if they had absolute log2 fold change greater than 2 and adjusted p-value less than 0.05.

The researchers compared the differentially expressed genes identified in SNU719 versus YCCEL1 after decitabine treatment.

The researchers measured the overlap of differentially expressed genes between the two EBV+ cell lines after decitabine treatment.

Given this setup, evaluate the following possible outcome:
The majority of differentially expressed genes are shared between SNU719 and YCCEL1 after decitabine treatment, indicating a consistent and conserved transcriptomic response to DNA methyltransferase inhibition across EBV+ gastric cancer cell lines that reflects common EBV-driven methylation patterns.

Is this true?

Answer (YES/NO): YES